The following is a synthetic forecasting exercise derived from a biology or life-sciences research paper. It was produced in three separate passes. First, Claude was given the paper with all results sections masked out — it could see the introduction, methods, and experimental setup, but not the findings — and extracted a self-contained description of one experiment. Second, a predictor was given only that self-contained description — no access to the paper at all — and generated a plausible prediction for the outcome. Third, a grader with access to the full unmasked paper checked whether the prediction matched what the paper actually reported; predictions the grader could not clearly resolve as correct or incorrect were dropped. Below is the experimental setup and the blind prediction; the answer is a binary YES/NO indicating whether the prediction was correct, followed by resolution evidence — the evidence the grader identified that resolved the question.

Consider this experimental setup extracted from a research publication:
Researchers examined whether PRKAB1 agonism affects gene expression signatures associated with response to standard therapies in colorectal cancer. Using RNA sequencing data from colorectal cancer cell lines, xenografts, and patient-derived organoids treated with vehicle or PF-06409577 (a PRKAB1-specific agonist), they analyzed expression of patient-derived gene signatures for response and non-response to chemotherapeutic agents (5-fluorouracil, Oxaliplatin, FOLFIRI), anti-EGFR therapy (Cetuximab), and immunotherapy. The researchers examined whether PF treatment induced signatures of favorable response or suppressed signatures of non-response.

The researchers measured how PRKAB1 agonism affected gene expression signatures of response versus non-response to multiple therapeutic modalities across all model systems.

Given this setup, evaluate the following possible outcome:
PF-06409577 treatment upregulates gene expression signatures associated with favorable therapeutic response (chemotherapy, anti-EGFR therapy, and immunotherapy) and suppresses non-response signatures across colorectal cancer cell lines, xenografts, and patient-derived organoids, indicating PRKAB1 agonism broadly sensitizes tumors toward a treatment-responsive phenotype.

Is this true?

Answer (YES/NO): YES